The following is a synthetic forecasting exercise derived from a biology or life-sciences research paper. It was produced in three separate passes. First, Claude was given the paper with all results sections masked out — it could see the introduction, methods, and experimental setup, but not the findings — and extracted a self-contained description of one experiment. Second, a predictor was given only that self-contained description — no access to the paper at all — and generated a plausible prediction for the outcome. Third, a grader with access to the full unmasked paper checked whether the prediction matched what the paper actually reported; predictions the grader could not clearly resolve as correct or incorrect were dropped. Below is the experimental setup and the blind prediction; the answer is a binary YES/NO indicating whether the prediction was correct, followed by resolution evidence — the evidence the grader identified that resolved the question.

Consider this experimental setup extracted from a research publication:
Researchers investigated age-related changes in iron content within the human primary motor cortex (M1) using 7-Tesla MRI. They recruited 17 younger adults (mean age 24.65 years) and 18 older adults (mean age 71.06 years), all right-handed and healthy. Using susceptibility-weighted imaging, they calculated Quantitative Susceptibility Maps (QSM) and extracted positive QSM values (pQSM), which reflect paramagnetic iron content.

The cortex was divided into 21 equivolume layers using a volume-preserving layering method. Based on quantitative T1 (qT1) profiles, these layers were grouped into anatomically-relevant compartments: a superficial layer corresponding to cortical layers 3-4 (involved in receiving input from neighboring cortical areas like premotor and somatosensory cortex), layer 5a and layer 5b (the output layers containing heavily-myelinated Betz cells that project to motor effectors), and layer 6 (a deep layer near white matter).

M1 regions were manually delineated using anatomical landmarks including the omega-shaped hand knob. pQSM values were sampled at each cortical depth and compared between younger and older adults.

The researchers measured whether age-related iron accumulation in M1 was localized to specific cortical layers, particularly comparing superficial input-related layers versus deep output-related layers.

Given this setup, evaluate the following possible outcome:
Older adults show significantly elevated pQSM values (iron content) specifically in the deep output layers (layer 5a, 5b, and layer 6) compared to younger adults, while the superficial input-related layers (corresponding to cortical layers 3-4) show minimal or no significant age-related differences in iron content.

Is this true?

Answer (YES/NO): NO